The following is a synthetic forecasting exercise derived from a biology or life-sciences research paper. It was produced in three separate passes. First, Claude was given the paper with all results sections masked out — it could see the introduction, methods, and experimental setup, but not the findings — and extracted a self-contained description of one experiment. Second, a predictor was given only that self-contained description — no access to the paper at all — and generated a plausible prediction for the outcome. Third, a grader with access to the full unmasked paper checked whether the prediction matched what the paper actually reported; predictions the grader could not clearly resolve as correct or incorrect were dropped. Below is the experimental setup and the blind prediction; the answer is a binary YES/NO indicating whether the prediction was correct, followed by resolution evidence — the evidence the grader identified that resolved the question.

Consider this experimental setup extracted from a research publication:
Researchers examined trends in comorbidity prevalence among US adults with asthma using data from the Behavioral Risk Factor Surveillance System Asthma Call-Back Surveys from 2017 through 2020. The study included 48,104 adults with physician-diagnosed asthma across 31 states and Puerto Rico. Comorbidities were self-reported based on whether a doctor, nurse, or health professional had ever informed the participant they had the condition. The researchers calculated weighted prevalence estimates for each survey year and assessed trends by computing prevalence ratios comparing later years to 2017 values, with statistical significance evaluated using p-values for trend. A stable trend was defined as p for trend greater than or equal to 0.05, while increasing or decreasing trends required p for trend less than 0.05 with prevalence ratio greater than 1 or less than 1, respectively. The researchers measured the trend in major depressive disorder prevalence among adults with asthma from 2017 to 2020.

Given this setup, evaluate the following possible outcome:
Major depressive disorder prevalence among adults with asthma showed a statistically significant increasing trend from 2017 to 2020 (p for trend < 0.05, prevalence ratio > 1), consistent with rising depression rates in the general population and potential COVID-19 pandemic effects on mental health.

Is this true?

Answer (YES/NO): NO